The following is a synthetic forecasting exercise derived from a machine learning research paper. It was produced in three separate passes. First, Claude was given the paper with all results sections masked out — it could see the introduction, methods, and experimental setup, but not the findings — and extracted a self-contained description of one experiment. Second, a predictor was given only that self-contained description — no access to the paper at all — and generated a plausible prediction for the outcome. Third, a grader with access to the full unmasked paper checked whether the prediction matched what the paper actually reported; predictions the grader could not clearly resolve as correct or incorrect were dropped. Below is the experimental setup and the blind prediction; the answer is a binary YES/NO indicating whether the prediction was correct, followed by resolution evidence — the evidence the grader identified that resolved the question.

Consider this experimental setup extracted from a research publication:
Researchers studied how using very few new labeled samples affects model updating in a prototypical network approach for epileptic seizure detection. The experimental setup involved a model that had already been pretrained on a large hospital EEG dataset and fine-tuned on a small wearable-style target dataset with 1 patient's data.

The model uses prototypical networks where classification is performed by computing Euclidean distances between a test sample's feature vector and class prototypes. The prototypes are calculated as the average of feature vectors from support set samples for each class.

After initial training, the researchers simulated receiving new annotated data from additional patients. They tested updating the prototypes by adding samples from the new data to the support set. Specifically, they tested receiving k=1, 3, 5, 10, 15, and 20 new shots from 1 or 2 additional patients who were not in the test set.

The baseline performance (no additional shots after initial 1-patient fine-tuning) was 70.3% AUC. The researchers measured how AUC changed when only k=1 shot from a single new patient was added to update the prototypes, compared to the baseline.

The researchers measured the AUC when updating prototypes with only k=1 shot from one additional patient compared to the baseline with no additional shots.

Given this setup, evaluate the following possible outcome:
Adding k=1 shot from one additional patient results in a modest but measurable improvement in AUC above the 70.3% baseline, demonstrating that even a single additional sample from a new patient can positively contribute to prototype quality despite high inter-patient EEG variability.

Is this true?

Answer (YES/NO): NO